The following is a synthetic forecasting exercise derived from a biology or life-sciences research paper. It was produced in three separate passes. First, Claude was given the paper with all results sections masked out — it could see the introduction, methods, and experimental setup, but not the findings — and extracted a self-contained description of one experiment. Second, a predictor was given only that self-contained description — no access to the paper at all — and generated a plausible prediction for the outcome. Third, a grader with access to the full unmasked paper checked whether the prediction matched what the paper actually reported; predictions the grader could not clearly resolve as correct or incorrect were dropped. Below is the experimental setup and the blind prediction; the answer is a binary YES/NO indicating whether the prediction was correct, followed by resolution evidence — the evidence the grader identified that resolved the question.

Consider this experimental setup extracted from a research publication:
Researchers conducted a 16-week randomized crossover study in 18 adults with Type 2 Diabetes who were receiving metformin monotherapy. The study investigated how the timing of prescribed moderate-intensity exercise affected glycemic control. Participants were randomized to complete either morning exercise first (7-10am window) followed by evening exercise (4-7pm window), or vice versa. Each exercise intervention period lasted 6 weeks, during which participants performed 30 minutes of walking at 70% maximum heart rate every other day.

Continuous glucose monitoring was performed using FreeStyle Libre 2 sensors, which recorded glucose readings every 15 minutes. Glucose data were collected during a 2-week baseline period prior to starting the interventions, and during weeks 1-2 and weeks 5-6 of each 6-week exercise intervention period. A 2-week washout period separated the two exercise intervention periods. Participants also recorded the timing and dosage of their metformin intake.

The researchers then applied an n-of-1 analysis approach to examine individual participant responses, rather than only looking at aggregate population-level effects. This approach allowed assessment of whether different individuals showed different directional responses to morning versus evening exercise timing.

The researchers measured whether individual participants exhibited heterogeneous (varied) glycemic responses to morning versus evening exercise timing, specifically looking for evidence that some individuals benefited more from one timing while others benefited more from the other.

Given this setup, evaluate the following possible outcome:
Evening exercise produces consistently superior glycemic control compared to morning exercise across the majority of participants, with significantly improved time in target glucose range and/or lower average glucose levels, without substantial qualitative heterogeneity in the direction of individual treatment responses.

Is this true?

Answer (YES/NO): NO